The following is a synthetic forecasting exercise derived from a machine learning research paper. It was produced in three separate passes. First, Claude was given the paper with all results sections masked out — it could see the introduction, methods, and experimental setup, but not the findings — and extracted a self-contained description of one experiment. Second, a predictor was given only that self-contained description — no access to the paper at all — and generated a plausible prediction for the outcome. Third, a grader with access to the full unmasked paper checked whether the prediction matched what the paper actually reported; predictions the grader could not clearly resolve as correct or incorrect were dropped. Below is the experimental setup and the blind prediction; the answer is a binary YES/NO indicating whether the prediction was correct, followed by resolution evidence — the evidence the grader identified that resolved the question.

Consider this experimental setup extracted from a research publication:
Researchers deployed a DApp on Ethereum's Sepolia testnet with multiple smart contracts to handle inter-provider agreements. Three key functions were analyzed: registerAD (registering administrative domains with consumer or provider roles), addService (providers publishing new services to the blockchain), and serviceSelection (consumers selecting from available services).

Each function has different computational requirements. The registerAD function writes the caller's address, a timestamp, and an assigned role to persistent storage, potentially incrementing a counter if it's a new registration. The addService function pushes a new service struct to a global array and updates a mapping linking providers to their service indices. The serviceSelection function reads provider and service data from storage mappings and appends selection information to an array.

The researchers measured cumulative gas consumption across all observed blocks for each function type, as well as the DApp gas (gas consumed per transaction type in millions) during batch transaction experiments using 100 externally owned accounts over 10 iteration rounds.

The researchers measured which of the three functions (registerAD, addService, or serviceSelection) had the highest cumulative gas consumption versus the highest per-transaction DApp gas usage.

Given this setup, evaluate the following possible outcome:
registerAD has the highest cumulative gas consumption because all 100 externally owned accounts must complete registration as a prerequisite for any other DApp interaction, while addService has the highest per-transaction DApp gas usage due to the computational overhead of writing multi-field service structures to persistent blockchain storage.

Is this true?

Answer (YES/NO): NO